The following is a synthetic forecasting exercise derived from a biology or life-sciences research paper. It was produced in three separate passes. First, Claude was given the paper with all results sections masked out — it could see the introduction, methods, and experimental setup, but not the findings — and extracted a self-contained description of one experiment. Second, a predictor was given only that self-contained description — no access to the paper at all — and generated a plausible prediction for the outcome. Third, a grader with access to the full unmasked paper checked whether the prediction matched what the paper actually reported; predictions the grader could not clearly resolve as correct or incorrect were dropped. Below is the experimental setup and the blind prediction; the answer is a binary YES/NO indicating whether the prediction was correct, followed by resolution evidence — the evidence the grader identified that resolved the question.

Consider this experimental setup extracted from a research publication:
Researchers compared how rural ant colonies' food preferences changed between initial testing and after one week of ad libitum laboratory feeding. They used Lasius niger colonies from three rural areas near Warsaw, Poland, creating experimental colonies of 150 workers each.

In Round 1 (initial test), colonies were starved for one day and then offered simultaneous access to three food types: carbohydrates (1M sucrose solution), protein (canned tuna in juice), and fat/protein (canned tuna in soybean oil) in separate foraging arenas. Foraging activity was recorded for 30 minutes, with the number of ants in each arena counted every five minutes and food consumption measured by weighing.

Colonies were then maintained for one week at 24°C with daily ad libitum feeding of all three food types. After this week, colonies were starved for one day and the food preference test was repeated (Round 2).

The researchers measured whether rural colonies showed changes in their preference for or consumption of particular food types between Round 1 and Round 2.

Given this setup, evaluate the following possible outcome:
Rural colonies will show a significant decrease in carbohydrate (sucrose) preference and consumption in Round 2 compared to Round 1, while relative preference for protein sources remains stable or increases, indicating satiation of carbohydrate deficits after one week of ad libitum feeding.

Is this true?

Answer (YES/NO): NO